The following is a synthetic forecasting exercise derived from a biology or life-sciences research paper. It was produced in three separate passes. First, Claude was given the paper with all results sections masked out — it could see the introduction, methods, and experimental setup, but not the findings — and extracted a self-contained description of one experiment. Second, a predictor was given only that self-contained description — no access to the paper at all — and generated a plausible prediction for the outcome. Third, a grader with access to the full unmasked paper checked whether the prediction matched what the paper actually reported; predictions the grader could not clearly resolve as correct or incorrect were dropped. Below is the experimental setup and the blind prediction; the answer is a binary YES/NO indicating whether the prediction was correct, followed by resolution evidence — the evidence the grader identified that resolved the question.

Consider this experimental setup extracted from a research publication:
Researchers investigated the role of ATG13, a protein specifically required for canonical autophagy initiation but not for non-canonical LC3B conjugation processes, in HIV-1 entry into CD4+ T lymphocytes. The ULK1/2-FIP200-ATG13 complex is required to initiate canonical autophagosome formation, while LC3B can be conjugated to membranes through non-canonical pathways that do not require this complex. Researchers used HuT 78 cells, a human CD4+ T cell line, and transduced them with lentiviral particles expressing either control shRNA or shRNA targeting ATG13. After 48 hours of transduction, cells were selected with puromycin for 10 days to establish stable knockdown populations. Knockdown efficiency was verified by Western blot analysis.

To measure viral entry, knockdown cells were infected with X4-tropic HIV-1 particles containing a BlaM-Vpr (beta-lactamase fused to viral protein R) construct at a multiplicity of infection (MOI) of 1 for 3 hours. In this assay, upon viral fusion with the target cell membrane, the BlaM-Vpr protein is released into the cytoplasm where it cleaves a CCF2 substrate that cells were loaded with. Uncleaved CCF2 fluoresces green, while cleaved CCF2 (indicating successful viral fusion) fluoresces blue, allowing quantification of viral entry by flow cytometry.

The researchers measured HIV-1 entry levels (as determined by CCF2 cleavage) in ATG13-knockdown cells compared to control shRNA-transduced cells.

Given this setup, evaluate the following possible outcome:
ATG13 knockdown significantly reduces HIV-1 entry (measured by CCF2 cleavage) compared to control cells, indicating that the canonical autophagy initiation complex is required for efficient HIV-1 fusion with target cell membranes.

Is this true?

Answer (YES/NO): NO